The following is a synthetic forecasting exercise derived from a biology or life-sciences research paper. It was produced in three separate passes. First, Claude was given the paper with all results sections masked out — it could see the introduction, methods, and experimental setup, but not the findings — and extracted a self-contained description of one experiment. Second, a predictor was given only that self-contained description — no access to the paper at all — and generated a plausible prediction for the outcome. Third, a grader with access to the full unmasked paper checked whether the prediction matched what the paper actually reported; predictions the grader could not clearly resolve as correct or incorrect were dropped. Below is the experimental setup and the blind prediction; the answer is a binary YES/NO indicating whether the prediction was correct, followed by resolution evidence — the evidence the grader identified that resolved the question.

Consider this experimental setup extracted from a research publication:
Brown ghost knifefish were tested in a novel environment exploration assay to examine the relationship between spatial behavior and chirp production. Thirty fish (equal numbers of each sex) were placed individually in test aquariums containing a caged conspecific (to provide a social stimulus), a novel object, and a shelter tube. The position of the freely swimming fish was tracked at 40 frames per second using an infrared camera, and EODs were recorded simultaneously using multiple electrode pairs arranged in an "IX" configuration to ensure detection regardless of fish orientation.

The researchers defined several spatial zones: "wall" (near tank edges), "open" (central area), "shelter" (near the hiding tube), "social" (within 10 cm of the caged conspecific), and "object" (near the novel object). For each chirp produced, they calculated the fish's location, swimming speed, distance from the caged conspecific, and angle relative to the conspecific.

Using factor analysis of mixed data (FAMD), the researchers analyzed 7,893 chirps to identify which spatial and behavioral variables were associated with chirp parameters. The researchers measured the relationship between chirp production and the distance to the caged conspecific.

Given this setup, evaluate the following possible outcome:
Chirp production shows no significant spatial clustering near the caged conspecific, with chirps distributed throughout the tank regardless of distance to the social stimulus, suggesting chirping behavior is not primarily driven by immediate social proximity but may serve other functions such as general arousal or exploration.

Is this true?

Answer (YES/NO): NO